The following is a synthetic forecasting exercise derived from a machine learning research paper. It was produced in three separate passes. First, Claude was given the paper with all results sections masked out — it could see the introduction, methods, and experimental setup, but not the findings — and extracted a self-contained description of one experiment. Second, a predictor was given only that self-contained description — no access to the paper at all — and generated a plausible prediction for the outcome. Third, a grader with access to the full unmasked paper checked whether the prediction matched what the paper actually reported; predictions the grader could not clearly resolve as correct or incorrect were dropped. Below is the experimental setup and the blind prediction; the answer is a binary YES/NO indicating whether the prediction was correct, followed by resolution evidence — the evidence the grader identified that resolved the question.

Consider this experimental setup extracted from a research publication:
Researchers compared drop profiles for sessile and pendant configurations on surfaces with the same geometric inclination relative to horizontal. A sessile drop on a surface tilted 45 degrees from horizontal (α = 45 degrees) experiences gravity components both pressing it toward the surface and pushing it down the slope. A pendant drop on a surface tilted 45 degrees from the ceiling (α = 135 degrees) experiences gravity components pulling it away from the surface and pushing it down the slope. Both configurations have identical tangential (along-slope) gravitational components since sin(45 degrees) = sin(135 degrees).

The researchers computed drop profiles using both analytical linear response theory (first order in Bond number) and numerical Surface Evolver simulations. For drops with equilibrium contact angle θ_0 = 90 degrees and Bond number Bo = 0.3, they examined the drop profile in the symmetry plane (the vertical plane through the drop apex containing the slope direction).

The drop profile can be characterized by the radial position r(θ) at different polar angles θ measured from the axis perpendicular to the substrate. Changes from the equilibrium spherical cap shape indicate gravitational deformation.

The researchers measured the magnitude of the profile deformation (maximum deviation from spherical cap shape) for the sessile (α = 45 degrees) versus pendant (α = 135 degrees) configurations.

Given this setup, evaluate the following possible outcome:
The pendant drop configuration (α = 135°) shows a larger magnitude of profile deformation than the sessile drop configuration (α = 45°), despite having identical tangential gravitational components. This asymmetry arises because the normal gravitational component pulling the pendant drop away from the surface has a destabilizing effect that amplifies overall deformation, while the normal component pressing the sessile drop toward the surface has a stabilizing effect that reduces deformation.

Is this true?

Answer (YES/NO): YES